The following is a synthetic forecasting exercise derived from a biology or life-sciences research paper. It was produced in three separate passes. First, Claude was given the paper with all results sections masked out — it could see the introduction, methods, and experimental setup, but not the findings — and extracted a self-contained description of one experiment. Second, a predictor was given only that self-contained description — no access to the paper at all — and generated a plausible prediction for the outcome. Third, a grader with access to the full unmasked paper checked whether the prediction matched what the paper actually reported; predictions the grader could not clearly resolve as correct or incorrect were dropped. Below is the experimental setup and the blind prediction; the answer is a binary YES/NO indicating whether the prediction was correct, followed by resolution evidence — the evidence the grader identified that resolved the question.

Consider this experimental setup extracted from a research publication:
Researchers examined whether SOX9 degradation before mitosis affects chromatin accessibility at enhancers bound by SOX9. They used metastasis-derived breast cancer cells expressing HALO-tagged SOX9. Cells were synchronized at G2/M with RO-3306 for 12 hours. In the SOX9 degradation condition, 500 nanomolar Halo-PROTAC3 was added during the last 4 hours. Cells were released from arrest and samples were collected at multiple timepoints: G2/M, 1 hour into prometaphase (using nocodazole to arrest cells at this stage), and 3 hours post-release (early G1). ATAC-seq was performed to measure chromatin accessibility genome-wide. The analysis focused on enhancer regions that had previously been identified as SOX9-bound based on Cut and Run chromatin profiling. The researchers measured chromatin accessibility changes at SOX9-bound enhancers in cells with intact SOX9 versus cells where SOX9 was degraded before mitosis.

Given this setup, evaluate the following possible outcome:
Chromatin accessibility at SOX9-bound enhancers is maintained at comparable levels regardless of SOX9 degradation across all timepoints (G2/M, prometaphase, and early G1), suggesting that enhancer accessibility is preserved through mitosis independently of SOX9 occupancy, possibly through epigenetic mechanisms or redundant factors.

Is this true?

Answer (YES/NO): NO